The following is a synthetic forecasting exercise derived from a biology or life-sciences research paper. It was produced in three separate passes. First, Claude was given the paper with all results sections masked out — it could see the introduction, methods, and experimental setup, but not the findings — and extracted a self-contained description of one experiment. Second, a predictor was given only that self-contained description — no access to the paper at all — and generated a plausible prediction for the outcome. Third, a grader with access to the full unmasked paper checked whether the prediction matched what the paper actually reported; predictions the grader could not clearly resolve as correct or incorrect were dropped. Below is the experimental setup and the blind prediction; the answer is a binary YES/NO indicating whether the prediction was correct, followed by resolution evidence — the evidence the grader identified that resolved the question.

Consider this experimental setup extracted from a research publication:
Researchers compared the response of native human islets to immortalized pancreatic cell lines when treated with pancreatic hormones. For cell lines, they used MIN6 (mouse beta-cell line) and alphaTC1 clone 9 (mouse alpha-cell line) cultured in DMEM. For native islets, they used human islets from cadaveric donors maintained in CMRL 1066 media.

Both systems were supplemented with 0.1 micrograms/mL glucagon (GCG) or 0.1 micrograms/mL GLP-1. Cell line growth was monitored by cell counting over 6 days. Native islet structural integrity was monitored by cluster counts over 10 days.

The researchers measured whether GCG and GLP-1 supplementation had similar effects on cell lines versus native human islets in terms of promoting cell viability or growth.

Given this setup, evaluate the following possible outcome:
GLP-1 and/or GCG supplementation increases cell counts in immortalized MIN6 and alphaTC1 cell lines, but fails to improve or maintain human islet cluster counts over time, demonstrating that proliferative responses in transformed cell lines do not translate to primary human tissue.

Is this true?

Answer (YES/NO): NO